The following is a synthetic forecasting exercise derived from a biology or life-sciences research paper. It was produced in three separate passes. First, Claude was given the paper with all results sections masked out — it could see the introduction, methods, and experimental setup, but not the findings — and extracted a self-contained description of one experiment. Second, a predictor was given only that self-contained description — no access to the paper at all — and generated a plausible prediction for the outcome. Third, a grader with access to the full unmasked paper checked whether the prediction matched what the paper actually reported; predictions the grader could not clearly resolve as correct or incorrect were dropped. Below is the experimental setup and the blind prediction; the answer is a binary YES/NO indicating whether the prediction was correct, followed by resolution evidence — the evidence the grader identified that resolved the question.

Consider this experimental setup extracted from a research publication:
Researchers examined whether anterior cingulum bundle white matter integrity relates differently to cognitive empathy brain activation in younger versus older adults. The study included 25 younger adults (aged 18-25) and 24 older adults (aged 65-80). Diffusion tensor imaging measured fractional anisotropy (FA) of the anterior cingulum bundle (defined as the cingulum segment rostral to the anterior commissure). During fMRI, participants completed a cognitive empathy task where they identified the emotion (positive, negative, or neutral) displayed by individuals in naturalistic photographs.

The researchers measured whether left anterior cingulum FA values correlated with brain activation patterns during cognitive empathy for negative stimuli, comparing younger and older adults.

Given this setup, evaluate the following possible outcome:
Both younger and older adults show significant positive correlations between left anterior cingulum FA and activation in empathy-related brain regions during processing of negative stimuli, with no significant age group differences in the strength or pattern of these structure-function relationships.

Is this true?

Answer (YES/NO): NO